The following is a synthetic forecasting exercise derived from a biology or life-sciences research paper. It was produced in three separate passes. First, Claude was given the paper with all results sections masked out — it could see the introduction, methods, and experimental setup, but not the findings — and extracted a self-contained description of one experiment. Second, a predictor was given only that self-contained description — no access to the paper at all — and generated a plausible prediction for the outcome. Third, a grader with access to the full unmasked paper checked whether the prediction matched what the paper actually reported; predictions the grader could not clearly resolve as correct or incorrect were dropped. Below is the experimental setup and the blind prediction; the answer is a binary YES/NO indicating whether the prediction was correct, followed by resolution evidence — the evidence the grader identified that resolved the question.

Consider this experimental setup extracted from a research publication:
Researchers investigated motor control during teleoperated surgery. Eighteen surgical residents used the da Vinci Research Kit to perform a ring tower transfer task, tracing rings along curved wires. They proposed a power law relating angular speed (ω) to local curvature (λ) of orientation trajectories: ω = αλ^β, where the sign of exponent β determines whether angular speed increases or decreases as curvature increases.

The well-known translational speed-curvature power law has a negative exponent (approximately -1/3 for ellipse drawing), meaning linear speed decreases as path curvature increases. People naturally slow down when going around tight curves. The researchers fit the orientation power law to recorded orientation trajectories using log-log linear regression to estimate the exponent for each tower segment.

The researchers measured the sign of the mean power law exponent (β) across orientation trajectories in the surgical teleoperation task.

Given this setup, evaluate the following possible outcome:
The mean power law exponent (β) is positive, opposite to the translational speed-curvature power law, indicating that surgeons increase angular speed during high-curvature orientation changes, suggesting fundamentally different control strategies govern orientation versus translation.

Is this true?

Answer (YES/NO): NO